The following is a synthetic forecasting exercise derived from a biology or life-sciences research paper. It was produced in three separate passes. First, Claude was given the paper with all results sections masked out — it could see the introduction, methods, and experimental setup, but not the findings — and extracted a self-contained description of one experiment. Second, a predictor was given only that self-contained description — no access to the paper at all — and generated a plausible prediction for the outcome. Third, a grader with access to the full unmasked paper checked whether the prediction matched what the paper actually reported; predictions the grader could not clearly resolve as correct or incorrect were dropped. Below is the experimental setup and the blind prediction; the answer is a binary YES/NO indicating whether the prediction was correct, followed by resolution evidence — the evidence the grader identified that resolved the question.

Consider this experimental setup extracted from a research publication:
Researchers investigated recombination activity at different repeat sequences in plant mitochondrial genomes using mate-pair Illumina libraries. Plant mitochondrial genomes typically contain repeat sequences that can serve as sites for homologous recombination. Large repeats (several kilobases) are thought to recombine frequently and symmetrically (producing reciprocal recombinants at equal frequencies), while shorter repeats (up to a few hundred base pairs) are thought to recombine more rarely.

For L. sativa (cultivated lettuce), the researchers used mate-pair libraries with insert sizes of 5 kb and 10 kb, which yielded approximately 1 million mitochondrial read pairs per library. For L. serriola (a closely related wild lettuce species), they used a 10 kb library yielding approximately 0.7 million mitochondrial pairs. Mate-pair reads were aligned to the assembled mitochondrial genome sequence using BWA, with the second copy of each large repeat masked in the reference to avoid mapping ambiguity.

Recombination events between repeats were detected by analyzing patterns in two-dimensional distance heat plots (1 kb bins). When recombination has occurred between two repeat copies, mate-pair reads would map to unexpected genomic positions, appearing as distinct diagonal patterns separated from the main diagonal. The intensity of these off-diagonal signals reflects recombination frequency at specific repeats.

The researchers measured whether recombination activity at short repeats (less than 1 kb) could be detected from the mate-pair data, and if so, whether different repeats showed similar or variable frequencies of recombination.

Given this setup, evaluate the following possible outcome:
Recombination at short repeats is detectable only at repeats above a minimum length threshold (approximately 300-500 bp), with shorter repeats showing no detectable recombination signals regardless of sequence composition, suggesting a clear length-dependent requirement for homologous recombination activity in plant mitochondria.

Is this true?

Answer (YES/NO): NO